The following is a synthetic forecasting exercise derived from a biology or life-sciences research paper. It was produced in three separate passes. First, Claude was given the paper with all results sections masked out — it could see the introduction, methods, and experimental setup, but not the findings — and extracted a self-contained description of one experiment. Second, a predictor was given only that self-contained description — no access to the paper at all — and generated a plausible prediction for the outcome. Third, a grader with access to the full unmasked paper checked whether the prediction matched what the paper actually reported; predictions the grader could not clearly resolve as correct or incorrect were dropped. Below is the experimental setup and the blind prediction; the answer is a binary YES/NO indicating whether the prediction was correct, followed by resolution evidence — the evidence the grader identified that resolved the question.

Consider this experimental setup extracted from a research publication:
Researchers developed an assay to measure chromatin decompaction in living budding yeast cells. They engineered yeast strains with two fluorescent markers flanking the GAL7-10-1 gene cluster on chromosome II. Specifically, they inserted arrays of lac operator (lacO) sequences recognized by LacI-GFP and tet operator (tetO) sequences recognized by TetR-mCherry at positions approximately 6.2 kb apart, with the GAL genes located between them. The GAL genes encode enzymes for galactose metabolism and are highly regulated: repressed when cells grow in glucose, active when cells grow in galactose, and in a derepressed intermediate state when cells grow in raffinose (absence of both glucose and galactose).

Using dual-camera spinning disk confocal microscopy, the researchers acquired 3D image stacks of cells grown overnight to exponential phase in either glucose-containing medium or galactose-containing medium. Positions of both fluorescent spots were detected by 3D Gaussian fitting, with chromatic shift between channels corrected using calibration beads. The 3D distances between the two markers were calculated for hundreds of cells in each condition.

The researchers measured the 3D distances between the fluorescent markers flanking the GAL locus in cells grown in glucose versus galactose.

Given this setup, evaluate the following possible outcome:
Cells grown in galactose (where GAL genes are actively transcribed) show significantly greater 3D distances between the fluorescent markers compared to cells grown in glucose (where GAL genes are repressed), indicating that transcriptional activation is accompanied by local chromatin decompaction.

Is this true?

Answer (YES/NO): YES